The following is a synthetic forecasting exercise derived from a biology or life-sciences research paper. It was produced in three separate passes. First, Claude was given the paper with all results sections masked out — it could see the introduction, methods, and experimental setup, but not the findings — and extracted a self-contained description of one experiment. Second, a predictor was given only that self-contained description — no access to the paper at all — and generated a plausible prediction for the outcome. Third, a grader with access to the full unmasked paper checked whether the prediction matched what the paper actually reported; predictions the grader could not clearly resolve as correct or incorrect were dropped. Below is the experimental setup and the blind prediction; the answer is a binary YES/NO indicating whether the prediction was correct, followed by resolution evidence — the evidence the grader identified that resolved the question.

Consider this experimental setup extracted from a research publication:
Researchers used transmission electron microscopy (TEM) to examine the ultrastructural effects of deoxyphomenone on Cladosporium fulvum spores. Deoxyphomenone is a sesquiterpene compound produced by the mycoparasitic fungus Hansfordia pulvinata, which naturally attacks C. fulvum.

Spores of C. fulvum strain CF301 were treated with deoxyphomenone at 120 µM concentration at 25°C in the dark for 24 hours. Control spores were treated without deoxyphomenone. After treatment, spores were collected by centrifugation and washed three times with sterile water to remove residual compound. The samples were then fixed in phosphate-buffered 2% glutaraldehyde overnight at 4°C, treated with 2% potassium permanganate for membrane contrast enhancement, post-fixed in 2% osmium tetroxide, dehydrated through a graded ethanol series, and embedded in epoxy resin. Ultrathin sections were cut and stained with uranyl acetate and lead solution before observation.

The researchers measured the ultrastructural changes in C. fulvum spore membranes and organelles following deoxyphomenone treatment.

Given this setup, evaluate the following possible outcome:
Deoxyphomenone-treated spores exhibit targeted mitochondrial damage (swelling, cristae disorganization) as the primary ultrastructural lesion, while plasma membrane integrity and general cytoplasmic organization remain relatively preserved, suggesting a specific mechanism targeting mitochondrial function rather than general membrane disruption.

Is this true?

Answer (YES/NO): NO